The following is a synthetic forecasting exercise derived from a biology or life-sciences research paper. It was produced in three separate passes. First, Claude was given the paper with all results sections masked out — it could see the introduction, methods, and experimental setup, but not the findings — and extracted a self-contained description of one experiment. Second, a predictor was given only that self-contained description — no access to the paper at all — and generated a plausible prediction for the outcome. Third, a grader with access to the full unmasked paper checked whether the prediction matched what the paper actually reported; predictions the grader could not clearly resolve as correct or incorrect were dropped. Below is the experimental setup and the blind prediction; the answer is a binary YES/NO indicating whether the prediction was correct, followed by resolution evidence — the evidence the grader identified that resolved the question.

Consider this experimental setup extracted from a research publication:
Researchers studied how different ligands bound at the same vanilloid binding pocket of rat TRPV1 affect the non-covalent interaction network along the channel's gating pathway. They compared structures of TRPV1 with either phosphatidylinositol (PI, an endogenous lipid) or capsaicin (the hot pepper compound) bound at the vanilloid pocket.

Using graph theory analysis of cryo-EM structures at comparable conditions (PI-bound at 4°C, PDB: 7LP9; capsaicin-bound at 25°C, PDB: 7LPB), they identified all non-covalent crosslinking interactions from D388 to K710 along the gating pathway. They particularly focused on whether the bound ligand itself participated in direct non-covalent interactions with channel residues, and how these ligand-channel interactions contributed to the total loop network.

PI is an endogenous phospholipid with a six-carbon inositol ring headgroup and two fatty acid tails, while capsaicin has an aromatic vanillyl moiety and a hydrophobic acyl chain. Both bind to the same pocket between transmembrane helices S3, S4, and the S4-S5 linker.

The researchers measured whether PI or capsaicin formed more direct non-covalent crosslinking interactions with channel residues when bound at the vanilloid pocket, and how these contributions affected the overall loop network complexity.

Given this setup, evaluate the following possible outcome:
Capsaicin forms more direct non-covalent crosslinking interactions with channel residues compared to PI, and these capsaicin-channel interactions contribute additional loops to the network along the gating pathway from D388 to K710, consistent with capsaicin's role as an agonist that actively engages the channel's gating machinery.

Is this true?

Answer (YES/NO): NO